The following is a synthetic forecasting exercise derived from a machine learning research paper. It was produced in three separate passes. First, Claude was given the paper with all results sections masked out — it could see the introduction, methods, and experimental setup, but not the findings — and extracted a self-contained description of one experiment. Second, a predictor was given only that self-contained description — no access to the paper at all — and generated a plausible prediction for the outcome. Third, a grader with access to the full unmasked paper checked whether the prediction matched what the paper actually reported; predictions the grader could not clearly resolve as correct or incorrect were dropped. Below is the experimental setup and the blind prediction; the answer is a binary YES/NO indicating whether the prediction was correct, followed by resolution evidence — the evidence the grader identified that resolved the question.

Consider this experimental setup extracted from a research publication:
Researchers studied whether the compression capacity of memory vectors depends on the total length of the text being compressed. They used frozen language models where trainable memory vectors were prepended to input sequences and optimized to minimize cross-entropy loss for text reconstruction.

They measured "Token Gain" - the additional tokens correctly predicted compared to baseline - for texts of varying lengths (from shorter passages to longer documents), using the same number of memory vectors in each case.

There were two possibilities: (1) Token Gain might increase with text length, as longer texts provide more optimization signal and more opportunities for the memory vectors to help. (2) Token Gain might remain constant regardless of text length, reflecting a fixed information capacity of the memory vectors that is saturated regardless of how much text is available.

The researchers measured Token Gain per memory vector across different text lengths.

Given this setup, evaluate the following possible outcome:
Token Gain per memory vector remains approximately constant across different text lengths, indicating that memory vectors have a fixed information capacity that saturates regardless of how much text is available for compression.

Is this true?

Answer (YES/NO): YES